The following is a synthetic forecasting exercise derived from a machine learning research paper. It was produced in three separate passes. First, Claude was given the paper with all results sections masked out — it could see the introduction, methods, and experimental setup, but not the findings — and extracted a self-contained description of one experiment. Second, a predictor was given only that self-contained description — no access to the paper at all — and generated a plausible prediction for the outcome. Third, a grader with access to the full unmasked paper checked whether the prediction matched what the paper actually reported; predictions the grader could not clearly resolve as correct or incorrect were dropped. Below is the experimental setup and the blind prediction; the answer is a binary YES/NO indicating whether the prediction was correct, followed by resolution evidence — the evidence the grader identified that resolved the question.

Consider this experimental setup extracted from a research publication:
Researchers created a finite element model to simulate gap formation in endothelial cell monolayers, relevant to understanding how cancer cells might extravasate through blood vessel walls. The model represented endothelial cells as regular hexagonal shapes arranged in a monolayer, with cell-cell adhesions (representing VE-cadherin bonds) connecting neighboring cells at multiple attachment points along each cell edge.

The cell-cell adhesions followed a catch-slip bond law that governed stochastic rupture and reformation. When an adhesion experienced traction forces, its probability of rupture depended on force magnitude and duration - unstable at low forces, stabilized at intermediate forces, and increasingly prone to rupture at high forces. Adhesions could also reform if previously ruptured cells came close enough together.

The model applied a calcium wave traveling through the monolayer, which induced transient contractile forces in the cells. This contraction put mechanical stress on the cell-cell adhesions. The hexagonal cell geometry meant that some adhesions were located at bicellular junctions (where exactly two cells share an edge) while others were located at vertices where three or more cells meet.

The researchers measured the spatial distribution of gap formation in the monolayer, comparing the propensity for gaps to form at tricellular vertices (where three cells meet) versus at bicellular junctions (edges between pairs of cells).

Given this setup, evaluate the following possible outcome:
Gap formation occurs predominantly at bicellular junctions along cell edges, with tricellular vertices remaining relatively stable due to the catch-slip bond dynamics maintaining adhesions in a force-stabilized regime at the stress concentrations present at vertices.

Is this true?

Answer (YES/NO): NO